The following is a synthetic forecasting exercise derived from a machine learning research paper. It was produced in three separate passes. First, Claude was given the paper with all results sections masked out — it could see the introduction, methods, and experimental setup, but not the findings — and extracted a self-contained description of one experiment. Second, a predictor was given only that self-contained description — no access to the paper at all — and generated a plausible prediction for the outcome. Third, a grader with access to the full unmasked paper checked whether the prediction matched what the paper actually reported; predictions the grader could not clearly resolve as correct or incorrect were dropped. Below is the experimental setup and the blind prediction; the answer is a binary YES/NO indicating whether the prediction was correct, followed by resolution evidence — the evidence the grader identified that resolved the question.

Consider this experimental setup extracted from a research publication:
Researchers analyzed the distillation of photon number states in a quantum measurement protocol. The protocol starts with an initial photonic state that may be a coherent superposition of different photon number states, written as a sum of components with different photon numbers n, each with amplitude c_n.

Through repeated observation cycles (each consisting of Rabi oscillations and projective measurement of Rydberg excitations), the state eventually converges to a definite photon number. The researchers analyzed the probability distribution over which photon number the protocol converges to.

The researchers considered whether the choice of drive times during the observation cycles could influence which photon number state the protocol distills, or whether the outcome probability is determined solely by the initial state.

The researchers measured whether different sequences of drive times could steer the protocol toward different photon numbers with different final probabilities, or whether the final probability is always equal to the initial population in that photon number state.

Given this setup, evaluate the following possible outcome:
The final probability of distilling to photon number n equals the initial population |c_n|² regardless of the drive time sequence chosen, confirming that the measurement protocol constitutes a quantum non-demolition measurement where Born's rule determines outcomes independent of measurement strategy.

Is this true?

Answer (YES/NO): YES